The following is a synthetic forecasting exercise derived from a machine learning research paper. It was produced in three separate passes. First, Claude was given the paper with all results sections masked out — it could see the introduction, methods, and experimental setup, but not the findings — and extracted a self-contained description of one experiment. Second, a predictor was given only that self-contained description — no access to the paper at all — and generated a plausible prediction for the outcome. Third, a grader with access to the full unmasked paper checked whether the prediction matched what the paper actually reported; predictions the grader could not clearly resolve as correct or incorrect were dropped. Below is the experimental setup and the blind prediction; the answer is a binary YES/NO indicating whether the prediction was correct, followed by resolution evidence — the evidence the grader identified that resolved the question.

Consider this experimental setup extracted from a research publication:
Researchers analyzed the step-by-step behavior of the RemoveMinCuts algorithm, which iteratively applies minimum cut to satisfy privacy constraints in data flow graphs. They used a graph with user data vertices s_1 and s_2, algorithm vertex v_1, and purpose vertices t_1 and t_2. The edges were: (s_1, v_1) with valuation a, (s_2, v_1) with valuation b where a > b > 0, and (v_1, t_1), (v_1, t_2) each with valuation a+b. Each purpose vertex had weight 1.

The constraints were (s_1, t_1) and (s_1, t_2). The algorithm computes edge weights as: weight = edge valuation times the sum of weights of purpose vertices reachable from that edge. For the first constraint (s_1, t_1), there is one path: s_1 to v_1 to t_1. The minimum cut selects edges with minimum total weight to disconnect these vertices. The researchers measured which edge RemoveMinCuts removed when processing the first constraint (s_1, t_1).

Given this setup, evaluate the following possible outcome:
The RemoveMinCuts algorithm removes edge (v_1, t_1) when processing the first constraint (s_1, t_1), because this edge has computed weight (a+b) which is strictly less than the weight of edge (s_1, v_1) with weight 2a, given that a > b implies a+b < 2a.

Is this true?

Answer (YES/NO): YES